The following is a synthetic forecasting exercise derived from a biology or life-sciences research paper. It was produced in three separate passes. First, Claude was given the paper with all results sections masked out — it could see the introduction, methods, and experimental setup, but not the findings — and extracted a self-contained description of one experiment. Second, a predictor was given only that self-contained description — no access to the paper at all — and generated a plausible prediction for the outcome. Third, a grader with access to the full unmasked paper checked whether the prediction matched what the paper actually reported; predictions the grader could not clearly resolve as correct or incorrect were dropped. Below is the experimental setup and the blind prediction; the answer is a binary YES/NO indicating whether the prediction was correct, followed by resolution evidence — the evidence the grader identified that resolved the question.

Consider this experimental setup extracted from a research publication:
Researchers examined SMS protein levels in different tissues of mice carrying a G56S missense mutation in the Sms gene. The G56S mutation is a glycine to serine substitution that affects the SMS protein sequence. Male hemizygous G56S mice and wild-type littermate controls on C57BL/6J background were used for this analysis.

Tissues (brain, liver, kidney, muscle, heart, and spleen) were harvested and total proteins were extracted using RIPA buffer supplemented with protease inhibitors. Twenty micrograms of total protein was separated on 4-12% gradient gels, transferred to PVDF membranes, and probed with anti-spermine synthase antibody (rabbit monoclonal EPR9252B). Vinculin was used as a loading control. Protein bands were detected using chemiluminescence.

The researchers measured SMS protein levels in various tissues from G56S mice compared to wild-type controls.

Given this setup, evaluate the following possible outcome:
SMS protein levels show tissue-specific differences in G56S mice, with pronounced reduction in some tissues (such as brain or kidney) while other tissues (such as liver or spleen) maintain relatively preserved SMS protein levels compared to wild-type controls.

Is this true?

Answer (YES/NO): NO